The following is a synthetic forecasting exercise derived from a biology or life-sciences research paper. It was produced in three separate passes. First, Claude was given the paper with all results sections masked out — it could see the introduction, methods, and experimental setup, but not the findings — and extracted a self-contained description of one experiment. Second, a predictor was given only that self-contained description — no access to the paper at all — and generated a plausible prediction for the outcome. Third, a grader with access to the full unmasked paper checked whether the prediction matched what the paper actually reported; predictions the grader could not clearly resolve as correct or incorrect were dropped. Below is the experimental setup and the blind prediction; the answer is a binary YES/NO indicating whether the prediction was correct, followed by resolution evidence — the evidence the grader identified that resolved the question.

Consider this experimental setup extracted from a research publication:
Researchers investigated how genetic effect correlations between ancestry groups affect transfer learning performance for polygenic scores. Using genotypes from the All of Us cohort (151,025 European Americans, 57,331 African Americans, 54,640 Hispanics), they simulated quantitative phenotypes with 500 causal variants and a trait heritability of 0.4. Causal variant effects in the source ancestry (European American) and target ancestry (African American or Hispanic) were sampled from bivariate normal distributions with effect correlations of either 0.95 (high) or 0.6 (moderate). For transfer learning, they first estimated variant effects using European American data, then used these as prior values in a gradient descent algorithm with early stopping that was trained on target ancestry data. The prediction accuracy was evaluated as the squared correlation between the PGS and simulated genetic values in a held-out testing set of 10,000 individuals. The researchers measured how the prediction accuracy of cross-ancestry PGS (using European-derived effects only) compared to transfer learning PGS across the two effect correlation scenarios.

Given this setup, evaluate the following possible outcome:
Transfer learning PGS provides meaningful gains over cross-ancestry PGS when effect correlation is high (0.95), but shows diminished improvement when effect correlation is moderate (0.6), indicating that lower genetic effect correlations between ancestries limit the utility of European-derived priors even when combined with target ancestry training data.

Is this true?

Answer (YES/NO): NO